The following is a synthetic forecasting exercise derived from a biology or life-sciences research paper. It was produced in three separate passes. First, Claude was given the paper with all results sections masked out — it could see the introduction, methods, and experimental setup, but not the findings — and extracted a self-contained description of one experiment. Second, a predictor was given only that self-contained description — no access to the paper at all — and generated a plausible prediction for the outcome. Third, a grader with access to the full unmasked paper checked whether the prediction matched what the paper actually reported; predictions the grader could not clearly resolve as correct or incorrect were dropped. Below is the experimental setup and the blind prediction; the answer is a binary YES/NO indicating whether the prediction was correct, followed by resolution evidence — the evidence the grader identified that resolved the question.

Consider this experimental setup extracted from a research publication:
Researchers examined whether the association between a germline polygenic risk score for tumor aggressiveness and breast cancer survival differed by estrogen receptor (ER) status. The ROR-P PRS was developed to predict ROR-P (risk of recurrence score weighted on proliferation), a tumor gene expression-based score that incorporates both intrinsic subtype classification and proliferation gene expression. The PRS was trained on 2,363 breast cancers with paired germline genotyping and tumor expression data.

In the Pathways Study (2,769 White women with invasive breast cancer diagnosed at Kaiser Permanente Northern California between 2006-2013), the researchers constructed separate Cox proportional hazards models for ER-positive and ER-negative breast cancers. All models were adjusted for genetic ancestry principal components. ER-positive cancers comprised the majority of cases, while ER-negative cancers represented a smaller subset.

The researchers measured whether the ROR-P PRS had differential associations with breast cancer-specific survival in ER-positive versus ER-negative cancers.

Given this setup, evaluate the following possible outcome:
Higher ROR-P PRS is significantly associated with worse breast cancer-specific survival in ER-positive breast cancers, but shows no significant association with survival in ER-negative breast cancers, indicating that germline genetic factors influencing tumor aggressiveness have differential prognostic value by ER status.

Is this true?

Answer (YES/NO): YES